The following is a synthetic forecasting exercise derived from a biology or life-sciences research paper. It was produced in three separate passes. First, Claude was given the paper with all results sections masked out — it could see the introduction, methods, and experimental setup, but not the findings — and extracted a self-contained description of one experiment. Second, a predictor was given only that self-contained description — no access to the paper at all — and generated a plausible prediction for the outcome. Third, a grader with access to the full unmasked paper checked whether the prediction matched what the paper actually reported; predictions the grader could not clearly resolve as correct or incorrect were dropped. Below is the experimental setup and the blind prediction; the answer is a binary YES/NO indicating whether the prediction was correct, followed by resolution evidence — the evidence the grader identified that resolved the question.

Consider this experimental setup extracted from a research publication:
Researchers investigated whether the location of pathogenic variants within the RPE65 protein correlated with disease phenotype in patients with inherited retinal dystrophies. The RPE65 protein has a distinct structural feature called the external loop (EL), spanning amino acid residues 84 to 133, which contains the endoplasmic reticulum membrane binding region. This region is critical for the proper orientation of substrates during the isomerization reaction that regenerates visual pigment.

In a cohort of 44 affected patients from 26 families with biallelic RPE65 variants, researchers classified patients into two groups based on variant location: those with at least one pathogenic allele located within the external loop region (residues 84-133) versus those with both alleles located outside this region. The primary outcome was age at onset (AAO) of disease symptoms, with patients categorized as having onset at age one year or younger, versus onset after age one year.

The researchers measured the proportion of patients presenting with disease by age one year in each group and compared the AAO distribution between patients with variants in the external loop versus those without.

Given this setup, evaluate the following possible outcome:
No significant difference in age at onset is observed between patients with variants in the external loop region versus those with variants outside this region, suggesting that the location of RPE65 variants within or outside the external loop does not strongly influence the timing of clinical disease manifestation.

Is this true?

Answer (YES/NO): YES